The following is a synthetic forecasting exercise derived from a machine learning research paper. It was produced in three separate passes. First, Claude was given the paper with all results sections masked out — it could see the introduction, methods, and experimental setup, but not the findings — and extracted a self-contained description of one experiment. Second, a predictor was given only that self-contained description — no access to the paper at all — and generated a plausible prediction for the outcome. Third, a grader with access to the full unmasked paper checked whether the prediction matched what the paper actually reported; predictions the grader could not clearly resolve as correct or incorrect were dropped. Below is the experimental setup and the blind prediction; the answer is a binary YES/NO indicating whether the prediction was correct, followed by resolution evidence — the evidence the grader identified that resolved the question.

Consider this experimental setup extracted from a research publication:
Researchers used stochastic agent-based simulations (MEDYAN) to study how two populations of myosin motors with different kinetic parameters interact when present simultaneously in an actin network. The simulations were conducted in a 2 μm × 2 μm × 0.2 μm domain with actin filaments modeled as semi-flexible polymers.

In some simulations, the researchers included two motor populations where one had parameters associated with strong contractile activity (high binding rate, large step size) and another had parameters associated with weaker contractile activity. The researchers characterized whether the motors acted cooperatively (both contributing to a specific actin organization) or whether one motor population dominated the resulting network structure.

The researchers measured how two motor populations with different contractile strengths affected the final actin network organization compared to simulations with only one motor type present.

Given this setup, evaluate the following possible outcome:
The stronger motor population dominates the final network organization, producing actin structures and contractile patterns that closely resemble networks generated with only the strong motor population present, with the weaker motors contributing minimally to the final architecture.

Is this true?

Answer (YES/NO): NO